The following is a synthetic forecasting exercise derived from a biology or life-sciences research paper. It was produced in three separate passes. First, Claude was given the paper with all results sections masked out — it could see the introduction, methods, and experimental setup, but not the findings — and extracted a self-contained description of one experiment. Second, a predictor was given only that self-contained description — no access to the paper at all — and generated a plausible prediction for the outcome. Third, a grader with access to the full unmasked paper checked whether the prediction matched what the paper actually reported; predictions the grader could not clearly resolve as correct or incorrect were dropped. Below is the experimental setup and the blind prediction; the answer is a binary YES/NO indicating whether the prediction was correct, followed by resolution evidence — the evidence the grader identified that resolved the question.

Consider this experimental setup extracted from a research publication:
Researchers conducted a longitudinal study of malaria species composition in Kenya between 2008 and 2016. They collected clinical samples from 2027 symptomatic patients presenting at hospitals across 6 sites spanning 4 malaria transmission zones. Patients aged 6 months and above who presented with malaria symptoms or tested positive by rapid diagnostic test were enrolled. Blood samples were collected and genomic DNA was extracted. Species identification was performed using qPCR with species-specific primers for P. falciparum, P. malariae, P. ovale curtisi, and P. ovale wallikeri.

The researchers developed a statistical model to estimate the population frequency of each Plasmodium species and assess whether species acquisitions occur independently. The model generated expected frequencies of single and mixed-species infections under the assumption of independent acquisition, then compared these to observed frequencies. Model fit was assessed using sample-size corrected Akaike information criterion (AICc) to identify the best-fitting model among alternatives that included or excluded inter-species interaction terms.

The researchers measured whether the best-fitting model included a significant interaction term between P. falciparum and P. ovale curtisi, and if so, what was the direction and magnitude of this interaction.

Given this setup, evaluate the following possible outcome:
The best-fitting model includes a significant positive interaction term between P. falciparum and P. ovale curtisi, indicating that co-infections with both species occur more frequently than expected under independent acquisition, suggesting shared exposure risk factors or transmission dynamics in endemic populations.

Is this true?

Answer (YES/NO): NO